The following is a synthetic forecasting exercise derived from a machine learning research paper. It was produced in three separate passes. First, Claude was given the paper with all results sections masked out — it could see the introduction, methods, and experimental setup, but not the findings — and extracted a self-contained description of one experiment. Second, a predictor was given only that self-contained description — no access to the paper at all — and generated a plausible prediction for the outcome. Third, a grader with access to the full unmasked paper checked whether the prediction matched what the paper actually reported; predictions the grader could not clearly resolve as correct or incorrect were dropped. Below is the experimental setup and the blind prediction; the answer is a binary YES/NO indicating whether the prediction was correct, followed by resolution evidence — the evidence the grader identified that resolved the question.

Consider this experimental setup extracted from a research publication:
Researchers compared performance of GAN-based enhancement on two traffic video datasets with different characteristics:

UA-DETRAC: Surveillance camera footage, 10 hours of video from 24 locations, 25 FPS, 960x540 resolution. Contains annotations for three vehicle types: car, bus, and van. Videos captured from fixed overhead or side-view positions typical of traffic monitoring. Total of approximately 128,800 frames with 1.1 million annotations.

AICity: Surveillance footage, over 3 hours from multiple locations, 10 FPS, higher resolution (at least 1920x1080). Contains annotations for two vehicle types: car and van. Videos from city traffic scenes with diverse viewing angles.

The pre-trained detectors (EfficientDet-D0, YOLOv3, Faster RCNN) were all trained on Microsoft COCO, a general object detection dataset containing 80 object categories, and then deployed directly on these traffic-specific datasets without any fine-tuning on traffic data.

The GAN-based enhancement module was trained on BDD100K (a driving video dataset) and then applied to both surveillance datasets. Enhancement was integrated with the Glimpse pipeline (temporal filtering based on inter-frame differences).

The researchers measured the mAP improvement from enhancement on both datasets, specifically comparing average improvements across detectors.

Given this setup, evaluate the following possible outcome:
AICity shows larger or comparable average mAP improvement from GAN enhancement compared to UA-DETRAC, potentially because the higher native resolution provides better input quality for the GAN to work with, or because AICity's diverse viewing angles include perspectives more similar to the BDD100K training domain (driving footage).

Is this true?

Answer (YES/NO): YES